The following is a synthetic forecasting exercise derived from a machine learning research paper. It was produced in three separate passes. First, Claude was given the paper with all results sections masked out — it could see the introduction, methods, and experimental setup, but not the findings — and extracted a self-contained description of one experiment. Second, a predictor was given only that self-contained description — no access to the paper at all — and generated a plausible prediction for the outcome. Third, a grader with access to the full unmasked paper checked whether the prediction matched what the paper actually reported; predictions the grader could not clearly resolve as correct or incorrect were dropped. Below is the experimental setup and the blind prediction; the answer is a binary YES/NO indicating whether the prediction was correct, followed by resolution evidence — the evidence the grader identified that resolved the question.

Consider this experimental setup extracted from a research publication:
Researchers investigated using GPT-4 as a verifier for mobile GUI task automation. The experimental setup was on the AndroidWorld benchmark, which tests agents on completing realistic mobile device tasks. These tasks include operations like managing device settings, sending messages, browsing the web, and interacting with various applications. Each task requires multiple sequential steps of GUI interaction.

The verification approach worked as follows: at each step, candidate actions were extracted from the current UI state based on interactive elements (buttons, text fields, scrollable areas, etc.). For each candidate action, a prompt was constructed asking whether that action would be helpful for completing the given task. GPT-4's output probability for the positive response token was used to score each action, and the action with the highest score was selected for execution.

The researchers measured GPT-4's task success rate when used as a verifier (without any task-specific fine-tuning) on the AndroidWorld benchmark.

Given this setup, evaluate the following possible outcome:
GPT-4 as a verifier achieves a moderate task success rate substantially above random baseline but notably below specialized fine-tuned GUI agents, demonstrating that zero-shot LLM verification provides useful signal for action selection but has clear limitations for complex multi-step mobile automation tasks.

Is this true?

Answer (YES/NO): YES